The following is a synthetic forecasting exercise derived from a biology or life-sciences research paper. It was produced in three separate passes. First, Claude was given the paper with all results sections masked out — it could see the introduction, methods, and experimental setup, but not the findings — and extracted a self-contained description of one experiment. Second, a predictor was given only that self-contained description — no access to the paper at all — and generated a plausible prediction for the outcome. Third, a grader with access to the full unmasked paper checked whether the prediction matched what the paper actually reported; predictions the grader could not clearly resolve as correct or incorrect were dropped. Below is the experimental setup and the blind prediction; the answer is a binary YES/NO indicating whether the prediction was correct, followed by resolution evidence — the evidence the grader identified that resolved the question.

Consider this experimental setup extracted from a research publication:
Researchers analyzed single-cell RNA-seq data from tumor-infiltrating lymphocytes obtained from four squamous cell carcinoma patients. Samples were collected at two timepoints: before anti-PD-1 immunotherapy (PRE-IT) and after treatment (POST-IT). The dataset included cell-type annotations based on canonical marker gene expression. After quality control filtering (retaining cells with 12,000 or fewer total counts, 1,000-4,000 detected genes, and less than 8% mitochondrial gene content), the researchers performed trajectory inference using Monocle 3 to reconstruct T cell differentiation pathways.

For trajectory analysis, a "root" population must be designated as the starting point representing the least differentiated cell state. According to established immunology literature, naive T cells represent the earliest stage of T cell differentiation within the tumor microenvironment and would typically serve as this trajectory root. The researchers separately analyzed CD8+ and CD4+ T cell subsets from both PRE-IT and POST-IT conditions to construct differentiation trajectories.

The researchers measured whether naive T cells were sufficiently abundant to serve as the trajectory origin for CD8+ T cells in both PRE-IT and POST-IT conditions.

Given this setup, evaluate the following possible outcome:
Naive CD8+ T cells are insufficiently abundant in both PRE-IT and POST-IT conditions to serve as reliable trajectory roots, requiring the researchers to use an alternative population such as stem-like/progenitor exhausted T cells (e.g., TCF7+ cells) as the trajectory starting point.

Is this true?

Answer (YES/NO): NO